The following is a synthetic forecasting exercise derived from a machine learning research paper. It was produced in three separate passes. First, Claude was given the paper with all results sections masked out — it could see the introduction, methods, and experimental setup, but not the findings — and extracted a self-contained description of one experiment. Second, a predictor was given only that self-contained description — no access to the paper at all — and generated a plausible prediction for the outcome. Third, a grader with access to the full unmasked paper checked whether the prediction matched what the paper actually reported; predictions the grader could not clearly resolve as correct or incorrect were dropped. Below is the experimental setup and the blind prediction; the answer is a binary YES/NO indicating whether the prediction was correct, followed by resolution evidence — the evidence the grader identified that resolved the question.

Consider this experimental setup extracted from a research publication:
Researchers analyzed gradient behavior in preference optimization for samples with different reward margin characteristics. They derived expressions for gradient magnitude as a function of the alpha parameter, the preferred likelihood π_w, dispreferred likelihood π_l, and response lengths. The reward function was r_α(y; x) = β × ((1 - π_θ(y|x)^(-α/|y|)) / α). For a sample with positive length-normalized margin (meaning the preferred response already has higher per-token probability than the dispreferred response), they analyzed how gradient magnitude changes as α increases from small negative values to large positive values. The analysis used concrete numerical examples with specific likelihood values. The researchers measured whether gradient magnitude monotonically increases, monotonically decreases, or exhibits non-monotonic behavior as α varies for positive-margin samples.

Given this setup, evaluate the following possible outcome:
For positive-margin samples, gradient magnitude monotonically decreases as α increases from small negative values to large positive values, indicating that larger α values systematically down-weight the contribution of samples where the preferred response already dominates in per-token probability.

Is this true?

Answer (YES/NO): NO